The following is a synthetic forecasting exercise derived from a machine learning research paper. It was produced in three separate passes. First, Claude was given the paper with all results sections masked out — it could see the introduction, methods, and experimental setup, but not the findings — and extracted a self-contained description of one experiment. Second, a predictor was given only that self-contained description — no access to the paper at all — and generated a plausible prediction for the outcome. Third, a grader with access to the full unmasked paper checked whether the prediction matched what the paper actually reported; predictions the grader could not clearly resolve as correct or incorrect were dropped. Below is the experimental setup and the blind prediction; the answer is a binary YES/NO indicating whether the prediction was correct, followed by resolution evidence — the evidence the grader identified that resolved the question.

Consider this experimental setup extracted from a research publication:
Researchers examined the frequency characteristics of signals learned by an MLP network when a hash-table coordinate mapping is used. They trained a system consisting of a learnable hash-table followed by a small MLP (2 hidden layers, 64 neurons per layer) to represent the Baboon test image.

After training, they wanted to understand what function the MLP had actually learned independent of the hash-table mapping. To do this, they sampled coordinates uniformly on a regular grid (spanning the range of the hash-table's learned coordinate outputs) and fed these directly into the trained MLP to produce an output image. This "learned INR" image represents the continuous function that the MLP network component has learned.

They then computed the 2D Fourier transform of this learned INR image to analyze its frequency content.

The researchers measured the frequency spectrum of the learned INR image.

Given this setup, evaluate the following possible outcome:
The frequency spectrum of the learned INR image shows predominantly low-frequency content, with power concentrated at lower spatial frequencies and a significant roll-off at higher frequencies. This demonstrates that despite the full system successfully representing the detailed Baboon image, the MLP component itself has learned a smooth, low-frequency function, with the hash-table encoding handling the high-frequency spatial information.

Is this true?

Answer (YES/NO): YES